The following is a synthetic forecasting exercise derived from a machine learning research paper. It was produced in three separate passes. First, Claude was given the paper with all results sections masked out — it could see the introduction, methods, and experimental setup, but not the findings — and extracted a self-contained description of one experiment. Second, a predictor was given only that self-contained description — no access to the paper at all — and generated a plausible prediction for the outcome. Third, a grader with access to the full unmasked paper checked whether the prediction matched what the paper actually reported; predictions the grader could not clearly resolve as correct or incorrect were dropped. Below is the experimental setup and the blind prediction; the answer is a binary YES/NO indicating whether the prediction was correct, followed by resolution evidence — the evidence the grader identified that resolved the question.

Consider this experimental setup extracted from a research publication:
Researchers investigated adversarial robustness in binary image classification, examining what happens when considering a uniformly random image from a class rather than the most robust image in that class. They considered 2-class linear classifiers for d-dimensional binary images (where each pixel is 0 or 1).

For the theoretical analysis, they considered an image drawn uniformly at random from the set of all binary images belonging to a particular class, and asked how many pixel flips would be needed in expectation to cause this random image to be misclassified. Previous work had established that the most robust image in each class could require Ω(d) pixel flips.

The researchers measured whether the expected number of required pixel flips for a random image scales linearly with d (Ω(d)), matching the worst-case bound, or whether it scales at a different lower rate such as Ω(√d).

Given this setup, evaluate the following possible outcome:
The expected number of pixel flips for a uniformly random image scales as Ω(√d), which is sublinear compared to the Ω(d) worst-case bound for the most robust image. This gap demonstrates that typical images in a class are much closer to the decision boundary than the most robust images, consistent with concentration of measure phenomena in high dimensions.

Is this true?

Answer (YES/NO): YES